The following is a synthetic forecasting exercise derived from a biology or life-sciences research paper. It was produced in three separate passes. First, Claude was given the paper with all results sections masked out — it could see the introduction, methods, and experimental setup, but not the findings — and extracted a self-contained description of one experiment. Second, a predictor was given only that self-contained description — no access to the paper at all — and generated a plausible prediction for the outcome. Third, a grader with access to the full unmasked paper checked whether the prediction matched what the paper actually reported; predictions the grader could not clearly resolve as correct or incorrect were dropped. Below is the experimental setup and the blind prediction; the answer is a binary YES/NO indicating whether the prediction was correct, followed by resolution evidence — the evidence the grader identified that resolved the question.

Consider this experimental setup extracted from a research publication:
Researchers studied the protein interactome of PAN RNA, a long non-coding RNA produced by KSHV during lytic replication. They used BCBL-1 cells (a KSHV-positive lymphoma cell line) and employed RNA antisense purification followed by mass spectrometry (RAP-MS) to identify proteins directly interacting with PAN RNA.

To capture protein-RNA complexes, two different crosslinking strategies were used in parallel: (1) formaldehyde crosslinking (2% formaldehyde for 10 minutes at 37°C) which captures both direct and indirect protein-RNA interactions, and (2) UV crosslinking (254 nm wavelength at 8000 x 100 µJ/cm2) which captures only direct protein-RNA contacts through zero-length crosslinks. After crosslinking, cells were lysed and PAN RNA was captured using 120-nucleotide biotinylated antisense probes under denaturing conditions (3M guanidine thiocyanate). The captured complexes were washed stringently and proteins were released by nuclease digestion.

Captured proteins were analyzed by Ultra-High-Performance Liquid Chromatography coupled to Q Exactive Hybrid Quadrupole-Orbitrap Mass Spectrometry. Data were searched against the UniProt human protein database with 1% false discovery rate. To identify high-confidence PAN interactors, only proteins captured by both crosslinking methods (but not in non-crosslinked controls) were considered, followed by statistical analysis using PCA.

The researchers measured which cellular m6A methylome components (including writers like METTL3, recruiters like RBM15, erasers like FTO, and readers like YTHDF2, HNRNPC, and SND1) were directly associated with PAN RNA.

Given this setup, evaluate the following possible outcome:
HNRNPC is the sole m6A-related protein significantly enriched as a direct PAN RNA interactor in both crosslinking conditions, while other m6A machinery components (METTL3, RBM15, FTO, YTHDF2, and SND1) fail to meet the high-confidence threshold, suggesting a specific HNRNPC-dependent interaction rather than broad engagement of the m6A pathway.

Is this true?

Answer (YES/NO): NO